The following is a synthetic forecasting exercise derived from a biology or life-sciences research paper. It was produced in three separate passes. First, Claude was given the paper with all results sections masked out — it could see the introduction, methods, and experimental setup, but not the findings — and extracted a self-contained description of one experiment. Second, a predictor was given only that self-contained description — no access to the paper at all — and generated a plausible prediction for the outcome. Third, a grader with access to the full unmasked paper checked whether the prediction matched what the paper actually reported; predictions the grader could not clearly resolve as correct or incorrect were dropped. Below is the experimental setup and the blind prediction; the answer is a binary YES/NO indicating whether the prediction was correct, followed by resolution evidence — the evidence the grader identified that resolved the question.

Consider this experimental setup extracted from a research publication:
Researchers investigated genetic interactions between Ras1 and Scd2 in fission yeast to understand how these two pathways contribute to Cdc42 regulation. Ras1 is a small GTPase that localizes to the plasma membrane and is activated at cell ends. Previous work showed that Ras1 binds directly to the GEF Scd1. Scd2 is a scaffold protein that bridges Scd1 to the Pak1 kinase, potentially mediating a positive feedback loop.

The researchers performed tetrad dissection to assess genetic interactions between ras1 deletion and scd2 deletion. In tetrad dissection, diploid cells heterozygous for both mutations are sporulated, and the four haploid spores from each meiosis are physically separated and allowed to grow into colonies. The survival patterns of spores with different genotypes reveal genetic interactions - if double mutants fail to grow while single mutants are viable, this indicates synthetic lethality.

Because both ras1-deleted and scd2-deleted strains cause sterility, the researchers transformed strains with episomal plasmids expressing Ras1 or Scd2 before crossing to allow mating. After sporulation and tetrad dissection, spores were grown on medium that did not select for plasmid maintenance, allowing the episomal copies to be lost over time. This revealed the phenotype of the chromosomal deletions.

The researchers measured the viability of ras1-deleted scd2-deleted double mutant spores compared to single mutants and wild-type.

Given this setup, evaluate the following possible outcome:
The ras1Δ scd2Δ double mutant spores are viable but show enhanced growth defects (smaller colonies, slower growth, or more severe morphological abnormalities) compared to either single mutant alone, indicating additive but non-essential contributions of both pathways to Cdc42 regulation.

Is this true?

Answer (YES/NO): YES